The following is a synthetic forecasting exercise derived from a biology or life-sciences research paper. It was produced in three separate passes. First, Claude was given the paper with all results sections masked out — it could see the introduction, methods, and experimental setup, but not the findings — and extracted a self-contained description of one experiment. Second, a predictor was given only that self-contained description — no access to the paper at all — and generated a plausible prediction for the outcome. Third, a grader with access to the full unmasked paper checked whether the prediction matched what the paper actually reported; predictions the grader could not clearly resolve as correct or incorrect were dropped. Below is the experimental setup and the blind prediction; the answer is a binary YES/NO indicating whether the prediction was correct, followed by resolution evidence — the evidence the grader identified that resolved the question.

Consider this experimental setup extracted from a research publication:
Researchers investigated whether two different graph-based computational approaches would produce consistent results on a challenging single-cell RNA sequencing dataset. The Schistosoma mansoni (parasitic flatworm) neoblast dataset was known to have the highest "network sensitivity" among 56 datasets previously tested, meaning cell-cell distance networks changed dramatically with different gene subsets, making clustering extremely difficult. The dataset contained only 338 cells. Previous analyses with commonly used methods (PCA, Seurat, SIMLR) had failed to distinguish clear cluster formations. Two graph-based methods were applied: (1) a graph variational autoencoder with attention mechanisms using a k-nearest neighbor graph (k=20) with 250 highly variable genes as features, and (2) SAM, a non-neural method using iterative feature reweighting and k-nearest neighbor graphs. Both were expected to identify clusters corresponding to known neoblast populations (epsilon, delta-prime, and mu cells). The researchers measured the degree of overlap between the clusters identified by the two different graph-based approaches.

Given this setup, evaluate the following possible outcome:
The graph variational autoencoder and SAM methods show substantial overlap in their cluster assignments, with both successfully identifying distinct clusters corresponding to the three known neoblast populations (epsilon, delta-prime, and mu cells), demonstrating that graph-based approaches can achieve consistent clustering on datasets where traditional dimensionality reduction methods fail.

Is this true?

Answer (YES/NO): YES